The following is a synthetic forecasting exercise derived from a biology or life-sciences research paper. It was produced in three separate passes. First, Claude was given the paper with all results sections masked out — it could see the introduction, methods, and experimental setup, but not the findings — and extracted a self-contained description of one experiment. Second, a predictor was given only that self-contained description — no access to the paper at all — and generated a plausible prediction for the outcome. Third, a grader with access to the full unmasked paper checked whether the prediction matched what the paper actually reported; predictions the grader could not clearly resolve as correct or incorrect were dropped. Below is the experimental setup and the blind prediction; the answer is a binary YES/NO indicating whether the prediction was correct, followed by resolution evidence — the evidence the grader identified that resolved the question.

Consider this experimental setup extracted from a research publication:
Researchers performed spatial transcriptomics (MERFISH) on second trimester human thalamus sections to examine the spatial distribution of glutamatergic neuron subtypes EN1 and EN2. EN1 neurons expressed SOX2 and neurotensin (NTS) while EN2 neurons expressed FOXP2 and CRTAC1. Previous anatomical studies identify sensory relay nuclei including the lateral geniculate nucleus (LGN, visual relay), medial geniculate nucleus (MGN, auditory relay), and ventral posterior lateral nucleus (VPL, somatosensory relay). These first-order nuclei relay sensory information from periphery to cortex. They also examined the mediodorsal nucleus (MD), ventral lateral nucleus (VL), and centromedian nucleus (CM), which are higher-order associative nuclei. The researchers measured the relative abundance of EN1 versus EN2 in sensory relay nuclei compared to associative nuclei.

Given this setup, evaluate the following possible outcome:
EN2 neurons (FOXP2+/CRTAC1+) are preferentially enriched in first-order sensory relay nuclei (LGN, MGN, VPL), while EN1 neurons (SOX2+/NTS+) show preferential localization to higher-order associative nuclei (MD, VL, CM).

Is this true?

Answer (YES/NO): NO